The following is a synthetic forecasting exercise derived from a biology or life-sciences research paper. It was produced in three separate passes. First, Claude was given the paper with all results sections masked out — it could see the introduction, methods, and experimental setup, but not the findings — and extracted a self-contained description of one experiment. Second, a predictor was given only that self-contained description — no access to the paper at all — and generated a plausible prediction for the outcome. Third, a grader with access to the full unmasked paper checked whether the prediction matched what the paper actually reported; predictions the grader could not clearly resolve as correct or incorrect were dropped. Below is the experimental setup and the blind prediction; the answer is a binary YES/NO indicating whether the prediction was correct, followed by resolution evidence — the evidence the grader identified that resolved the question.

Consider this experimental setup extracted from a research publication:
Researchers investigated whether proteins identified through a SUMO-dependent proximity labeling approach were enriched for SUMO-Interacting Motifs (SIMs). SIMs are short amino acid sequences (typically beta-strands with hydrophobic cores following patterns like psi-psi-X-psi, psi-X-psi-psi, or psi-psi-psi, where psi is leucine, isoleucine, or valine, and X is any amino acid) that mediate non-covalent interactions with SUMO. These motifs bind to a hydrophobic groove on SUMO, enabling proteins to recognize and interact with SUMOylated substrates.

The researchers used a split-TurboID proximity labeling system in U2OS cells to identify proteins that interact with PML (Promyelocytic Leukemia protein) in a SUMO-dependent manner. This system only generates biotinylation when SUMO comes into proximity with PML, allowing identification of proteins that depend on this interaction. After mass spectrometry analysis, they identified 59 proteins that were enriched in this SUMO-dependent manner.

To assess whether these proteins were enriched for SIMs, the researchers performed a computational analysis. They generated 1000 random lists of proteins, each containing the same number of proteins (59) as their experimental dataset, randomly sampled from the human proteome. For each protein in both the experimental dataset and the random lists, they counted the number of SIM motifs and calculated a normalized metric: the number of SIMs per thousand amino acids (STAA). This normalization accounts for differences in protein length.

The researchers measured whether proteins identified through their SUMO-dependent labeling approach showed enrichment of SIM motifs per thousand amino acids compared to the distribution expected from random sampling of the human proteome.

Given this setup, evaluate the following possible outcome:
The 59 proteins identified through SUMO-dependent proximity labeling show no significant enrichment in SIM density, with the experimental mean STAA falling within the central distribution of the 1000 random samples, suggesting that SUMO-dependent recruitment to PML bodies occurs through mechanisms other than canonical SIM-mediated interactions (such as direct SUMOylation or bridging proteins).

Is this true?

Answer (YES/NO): NO